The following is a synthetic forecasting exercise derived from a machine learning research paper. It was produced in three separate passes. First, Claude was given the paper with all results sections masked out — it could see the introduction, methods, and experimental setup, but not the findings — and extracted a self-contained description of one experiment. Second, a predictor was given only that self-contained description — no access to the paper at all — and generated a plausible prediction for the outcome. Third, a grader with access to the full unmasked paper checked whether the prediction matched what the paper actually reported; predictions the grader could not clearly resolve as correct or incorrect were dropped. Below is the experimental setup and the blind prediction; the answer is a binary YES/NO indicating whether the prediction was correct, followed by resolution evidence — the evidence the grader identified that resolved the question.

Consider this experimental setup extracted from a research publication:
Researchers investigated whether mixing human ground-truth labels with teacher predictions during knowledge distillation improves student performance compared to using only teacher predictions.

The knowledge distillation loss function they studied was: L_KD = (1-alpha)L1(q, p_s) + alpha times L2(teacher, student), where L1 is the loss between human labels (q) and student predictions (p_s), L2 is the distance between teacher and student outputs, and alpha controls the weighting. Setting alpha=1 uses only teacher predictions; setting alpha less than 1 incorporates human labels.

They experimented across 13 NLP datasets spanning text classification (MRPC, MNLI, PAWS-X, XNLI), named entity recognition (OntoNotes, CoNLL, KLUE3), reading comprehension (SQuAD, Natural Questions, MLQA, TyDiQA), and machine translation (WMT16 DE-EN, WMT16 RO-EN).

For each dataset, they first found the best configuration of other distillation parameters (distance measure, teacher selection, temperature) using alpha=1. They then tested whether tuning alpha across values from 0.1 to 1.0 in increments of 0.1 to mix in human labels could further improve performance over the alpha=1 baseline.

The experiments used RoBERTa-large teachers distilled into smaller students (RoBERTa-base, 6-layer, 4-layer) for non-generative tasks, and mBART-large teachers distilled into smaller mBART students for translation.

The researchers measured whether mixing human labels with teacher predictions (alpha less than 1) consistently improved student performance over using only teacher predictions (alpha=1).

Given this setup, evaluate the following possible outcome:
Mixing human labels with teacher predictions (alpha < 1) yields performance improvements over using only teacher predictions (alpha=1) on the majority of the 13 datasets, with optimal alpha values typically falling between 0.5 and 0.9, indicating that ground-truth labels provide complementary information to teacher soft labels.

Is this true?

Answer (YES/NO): NO